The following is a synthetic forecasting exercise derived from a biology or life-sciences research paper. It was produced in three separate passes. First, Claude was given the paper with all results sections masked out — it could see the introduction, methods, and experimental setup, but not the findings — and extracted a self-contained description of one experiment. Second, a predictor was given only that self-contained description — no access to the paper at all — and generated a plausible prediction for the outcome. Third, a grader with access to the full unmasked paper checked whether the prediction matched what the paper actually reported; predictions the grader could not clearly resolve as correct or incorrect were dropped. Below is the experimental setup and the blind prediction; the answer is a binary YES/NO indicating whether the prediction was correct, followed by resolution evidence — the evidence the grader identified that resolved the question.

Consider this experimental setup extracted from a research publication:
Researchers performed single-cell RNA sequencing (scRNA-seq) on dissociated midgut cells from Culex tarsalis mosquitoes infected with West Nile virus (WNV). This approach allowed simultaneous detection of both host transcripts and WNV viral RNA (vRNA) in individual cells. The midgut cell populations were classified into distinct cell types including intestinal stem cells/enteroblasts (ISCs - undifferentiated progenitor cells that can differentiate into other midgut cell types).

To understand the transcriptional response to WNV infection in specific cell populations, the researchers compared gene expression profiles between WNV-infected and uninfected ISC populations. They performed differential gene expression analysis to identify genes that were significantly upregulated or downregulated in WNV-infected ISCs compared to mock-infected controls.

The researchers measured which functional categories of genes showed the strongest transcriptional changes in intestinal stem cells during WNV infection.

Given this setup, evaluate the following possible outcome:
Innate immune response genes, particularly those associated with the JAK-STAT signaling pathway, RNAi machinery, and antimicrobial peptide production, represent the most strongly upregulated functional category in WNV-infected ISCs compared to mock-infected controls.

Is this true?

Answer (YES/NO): NO